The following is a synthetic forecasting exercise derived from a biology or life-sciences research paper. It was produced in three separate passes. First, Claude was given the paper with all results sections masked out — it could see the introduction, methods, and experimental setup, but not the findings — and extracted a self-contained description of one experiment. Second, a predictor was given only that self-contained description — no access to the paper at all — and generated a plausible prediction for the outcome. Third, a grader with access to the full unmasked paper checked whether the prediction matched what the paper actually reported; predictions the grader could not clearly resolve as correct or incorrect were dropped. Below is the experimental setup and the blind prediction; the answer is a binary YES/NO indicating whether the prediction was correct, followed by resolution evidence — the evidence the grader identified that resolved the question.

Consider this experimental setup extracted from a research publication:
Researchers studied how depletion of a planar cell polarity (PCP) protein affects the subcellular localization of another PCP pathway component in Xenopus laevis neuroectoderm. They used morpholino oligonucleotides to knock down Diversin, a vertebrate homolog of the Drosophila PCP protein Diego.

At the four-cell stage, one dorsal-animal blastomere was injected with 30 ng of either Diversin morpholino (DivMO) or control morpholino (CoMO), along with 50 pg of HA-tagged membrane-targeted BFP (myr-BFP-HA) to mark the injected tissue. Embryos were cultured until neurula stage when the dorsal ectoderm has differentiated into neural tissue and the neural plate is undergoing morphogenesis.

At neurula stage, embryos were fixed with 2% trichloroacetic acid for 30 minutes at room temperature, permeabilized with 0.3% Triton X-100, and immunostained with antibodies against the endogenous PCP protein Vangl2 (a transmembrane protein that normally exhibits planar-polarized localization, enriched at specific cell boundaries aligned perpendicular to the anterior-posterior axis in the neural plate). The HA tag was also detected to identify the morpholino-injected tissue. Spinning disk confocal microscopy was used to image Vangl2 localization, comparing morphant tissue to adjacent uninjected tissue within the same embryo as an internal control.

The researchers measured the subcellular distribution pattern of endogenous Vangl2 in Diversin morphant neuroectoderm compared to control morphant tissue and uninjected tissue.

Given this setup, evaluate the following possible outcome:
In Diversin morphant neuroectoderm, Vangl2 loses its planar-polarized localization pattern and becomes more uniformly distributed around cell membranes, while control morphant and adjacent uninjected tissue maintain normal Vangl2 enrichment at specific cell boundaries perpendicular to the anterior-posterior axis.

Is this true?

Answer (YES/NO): YES